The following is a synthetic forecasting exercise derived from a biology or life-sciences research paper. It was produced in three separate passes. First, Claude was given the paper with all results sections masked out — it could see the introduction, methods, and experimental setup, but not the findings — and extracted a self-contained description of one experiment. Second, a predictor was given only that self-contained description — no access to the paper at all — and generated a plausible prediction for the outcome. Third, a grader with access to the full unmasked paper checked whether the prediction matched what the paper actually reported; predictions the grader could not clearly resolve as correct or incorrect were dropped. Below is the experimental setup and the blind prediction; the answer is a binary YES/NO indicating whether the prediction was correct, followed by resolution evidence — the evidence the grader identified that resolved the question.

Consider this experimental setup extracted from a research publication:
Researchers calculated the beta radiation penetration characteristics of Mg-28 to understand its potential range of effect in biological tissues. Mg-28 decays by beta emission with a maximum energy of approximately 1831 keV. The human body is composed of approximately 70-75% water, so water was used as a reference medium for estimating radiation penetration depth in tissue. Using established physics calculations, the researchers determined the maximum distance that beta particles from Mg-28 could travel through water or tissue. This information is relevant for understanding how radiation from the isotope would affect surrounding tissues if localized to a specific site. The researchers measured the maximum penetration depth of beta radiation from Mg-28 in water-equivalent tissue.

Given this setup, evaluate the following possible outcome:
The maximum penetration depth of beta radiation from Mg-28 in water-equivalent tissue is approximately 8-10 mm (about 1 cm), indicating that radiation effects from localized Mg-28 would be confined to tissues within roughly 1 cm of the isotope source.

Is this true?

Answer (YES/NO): NO